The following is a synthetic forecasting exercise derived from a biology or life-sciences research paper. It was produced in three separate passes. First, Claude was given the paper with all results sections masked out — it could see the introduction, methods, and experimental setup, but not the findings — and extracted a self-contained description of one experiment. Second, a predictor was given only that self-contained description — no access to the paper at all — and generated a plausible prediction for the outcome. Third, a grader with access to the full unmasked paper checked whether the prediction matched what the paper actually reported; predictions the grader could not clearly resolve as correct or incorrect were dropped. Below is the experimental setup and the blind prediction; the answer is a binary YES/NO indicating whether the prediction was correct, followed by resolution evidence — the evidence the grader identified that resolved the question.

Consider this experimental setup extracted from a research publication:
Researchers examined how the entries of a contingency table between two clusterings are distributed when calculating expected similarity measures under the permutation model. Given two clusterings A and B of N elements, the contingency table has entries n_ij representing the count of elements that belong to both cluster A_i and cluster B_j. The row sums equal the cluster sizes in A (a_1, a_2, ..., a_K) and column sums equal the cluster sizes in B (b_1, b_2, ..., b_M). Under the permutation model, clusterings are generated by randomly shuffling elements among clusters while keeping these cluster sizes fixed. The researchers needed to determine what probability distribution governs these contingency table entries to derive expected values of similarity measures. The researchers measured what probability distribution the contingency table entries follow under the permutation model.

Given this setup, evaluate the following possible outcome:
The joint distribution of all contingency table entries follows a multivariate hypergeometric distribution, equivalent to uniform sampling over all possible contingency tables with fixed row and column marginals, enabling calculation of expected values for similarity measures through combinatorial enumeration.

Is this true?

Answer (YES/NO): YES